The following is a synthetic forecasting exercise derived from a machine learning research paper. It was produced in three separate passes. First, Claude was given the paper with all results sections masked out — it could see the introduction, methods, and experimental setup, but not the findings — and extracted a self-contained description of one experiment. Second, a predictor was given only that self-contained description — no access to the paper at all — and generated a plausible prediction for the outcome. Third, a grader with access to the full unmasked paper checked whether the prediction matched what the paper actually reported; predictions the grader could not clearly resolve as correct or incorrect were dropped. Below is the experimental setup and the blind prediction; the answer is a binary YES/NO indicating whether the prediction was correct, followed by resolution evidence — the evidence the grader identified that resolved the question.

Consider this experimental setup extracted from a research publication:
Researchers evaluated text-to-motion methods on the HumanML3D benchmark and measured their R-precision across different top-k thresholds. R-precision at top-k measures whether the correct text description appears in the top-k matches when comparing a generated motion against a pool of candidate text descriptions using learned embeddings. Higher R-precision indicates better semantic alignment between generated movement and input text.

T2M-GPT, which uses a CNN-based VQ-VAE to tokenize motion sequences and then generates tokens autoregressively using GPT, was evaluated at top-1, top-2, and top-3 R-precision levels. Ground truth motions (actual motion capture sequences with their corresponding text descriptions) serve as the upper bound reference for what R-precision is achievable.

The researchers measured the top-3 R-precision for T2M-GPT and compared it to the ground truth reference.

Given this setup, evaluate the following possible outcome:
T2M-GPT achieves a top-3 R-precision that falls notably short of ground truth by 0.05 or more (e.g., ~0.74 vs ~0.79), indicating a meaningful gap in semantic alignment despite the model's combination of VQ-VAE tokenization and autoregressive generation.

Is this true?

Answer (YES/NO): YES